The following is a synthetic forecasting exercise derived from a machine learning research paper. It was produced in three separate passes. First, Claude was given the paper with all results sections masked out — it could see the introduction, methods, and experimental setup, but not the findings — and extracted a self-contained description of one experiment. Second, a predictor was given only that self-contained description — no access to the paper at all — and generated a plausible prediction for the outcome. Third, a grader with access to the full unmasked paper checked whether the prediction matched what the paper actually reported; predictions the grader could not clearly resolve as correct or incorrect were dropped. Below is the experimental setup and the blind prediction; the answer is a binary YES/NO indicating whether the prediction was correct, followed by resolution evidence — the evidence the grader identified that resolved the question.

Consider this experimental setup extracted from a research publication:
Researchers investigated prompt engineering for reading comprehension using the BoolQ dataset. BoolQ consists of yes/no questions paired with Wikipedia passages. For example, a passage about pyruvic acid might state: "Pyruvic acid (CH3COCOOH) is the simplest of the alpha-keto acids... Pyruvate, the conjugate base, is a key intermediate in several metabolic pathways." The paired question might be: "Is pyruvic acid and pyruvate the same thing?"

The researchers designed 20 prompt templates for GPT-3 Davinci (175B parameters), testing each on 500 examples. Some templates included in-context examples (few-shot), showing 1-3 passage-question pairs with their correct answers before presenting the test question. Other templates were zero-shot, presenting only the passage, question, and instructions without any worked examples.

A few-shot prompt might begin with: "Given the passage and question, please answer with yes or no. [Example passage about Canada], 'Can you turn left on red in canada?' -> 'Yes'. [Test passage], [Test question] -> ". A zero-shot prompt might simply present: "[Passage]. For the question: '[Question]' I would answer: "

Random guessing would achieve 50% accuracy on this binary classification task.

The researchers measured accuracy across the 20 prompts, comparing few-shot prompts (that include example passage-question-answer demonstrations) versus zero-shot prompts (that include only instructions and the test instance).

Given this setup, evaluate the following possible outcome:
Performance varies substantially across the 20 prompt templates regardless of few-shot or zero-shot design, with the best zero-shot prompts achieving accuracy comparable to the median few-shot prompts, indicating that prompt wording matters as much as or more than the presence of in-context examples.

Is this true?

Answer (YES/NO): NO